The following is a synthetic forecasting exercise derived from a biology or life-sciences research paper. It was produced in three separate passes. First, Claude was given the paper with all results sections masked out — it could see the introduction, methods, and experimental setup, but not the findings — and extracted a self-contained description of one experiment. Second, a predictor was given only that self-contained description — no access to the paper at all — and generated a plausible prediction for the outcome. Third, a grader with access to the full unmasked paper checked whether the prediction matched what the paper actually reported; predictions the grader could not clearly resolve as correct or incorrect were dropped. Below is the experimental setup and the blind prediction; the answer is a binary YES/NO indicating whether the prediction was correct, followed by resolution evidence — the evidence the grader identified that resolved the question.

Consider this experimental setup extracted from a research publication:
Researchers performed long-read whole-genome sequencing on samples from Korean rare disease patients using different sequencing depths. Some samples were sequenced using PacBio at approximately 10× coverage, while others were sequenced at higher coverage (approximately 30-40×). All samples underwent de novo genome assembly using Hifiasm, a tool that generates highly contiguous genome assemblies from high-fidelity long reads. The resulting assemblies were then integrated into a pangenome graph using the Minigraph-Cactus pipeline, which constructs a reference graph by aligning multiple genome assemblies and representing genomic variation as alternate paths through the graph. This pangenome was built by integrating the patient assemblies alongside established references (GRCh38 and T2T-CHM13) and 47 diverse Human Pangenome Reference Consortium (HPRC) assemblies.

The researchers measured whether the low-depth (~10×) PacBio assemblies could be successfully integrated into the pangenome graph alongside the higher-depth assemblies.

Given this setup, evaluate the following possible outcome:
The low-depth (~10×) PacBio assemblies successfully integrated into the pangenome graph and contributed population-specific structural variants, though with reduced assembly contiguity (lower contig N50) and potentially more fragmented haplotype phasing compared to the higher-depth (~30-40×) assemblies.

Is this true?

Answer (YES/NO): NO